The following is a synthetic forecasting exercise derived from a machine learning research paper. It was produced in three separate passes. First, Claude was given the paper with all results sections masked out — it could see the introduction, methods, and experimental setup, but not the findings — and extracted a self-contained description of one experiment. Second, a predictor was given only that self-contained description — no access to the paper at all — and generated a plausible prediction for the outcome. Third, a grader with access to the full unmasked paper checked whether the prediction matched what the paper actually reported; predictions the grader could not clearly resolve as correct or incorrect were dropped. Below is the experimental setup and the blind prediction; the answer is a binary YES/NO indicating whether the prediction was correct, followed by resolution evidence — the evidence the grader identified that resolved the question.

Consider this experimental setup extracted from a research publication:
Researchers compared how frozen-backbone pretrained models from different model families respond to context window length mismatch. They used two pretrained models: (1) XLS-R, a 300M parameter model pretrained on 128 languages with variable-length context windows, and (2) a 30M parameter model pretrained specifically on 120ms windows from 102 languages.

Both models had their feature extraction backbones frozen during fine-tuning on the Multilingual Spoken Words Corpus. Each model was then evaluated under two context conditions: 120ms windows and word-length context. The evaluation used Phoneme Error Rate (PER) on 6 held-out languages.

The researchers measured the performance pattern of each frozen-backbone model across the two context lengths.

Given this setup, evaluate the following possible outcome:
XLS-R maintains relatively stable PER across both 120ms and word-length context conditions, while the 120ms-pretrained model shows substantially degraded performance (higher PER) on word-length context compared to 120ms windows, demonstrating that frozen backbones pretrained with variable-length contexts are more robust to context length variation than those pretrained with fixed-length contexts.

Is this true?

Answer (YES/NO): NO